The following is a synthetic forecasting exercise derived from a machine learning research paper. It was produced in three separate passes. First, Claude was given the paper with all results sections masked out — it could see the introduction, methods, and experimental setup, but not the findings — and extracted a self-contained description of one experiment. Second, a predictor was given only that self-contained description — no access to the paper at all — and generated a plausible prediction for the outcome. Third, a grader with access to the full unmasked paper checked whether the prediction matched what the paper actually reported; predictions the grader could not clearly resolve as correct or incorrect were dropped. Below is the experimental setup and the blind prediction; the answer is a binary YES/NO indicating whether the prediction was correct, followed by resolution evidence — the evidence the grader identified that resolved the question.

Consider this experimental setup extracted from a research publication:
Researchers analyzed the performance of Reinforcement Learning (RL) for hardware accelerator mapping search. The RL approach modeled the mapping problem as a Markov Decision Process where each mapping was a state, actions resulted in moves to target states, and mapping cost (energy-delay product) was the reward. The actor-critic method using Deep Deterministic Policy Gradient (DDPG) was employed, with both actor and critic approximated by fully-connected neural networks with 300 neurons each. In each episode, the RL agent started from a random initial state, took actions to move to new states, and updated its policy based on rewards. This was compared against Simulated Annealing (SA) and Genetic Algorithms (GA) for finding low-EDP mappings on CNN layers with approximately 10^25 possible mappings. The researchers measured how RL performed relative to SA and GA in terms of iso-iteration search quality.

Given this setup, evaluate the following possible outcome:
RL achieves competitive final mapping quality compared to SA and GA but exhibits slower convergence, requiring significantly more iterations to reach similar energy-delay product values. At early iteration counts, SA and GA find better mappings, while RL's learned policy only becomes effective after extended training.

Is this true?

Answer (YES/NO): NO